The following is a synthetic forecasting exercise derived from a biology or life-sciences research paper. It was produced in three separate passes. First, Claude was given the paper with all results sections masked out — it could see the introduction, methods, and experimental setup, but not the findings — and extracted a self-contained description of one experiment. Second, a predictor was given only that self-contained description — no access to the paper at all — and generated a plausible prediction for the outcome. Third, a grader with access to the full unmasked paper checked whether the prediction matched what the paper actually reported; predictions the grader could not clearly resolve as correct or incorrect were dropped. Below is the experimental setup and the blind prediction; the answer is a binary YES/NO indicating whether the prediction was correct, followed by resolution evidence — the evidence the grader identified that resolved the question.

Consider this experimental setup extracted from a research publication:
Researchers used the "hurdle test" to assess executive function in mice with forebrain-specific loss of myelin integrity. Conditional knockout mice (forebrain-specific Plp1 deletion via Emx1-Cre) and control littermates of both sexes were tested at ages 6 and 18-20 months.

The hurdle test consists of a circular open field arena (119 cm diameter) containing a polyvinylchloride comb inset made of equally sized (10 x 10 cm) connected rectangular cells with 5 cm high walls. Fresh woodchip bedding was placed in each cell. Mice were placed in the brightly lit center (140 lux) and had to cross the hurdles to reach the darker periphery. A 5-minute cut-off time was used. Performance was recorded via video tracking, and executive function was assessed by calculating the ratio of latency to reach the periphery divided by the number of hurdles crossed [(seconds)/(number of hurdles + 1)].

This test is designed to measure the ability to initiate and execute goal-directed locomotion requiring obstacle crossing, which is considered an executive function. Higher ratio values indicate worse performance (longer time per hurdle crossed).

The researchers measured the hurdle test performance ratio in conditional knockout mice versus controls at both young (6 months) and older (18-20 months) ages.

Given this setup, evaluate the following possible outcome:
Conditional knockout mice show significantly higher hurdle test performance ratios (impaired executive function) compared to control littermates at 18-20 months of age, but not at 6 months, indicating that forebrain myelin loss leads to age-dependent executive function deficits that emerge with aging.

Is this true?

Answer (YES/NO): NO